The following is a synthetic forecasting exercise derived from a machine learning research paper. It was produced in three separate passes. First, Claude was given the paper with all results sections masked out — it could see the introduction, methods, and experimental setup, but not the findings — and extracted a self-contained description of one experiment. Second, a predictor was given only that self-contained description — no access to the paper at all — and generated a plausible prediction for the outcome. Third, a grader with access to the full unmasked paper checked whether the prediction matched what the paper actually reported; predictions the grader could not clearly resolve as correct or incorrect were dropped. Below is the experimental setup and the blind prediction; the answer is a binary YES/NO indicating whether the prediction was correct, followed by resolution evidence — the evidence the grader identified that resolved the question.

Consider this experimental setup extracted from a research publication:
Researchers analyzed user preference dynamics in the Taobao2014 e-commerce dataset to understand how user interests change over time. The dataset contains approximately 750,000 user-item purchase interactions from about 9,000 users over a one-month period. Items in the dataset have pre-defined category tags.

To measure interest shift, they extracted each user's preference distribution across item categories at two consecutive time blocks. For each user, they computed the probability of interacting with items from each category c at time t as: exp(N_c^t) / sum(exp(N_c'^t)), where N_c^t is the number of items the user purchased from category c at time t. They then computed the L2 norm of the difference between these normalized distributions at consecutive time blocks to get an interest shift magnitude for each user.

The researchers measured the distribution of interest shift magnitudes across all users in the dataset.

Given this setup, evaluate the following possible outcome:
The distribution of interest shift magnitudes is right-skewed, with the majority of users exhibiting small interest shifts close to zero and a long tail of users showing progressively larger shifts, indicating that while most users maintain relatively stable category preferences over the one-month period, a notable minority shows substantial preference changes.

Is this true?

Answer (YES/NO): YES